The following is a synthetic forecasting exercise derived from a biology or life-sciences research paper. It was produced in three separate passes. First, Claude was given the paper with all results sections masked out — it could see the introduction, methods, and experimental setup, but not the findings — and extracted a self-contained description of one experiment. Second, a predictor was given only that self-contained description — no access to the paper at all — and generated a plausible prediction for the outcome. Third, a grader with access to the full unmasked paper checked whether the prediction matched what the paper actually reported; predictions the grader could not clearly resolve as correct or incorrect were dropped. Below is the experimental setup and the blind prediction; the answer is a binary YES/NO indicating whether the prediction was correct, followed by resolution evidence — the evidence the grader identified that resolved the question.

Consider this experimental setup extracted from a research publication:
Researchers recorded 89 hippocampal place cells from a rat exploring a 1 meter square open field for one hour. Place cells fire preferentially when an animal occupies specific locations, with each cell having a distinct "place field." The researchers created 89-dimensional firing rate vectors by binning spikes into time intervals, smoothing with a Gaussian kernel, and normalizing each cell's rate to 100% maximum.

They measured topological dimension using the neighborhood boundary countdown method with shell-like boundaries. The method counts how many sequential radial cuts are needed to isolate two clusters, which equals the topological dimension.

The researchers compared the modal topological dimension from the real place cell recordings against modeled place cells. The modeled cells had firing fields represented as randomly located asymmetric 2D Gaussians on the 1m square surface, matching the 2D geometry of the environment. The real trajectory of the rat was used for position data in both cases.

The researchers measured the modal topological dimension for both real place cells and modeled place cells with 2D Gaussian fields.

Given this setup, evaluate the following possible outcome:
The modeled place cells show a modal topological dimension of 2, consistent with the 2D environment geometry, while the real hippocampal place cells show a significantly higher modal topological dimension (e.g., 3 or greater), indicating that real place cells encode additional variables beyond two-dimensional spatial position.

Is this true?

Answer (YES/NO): NO